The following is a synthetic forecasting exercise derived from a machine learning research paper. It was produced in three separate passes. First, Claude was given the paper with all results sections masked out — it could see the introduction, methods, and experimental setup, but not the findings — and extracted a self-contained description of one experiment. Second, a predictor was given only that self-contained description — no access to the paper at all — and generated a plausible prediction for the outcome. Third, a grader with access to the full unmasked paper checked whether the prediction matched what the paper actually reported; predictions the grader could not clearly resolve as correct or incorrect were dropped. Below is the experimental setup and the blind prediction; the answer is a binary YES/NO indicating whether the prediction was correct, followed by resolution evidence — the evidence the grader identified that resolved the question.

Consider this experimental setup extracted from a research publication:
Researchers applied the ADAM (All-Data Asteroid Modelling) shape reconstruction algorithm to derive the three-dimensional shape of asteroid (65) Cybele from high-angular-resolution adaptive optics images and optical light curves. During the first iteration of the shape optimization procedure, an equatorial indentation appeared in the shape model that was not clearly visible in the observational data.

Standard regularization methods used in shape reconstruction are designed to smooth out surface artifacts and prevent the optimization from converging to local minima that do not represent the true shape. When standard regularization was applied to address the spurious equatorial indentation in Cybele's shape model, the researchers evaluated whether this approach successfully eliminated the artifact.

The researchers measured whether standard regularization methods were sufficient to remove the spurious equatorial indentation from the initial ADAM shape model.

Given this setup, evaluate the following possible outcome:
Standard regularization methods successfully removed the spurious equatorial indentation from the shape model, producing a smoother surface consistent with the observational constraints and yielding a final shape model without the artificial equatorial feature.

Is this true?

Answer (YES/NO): NO